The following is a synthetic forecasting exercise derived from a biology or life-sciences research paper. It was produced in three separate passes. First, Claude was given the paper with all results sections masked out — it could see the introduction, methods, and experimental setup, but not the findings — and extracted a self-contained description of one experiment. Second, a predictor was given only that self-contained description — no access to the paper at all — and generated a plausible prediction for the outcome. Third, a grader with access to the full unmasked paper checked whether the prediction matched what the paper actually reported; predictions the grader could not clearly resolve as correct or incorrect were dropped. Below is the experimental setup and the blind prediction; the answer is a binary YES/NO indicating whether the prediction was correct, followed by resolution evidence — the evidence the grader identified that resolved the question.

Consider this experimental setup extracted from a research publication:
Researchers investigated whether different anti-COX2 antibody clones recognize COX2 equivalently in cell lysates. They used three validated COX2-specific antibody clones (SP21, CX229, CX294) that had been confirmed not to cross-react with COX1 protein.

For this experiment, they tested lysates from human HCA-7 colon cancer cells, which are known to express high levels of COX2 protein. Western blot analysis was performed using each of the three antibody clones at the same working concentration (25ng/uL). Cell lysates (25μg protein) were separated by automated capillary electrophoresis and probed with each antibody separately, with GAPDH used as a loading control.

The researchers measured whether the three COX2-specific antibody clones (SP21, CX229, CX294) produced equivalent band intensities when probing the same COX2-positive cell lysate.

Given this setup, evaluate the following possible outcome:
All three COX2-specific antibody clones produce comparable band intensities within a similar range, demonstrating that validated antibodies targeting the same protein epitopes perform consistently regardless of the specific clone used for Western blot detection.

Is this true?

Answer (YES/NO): NO